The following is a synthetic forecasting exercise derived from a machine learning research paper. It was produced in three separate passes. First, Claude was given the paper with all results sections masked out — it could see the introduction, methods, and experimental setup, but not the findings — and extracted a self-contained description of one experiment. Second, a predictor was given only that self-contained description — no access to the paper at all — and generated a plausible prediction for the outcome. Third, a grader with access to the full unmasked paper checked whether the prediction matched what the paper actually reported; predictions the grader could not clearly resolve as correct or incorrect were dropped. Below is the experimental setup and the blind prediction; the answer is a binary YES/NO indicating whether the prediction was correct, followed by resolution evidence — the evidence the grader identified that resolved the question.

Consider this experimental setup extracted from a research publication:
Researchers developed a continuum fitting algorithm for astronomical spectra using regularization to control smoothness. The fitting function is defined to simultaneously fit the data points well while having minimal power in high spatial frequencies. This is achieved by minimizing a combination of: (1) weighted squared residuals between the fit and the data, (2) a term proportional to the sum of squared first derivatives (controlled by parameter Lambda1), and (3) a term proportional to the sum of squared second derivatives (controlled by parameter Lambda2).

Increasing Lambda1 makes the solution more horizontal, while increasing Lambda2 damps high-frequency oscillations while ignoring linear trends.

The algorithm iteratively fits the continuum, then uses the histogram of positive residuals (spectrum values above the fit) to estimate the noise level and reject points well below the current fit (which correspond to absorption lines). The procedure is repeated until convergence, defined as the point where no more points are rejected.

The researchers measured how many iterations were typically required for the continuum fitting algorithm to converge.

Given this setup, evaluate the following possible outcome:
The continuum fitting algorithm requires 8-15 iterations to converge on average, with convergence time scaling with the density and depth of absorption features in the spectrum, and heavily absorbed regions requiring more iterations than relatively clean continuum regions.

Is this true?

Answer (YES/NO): NO